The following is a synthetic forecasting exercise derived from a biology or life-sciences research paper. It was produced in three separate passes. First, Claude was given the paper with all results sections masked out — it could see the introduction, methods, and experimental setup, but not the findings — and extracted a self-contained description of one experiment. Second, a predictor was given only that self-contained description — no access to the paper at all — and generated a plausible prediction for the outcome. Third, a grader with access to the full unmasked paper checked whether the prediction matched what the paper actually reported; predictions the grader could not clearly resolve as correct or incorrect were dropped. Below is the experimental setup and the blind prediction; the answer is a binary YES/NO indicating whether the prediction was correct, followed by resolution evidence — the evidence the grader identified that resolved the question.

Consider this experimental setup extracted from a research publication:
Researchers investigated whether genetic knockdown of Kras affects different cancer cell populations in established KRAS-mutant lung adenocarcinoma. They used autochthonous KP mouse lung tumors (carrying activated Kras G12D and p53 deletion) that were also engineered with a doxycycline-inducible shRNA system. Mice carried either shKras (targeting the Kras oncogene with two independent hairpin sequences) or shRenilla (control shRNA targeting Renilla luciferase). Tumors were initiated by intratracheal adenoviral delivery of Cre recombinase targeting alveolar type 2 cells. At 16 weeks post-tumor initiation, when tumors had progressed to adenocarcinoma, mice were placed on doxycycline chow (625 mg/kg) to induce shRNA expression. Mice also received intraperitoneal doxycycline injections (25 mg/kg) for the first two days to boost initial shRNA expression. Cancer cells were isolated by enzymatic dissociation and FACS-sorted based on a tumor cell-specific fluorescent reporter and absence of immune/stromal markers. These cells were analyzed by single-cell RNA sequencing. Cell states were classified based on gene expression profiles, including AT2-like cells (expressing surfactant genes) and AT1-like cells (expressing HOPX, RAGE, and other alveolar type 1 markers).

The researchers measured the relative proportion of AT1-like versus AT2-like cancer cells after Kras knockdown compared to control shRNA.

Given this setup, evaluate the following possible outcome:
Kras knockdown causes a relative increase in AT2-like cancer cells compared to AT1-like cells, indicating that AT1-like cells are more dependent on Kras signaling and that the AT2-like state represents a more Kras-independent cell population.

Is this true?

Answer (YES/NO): NO